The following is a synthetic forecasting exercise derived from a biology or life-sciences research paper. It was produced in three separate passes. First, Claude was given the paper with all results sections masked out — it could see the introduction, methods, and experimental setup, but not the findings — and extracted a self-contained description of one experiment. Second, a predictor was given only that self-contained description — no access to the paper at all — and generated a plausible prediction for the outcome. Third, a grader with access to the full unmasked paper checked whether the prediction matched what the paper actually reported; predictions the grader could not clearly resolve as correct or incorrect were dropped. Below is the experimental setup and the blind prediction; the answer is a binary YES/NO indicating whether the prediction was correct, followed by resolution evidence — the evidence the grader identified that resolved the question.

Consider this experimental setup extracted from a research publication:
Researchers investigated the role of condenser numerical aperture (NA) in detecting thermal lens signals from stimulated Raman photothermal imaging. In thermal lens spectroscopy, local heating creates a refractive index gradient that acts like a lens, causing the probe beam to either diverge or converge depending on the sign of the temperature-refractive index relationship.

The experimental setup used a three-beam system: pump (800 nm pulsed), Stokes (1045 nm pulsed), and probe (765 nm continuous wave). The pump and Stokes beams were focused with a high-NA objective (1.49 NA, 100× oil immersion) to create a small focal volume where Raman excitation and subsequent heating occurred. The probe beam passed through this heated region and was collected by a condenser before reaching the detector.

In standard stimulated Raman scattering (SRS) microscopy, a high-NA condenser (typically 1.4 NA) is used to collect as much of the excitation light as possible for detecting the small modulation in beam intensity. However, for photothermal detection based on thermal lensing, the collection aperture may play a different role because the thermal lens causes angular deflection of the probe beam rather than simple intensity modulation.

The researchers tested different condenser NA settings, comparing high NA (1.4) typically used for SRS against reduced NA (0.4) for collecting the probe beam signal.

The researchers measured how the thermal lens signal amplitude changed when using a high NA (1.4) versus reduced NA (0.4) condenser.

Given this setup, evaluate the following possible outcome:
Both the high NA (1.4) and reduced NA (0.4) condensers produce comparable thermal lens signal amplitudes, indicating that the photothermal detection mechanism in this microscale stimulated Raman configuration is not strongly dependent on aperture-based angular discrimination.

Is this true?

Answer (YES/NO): NO